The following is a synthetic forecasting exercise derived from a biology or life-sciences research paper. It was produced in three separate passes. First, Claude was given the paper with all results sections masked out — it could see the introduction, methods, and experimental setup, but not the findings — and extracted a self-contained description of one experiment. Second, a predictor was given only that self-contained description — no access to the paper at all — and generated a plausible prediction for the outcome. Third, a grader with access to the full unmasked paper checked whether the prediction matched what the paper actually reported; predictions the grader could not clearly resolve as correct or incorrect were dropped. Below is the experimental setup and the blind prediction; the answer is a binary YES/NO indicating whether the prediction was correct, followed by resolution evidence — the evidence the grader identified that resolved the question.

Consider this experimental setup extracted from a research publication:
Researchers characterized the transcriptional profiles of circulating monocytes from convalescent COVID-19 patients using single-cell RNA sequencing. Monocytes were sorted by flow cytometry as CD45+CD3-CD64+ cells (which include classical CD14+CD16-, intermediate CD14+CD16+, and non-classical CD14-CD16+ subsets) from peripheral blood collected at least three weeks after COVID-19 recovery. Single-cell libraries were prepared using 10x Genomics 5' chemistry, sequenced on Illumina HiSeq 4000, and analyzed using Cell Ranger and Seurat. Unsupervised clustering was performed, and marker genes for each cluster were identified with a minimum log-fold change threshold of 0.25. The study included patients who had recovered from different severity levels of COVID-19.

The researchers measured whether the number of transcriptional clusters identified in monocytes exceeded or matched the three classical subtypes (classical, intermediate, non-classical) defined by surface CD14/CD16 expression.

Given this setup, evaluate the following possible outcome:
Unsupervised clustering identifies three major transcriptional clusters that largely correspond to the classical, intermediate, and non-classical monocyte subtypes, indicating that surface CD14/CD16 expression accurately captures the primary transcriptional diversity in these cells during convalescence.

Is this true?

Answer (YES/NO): NO